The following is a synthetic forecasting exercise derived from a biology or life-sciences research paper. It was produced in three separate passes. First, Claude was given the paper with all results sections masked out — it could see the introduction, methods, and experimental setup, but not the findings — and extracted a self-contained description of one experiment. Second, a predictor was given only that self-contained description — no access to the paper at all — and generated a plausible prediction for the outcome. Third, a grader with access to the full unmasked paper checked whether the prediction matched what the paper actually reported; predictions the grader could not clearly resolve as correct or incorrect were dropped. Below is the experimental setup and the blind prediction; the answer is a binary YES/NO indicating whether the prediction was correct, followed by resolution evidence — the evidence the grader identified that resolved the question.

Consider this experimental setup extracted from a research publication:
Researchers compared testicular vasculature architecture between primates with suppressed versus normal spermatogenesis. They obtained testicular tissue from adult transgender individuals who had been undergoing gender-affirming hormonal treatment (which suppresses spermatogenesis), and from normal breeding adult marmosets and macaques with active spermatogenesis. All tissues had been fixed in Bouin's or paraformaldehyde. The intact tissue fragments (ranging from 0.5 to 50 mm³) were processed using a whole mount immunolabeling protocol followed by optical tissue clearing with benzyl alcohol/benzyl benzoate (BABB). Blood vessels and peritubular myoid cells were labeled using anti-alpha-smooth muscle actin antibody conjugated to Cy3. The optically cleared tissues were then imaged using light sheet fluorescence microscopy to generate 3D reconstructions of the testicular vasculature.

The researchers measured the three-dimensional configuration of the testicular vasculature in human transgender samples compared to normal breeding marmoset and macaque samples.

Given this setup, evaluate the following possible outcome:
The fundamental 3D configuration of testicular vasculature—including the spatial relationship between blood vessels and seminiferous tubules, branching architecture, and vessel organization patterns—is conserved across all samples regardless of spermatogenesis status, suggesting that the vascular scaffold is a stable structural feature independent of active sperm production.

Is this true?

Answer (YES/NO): NO